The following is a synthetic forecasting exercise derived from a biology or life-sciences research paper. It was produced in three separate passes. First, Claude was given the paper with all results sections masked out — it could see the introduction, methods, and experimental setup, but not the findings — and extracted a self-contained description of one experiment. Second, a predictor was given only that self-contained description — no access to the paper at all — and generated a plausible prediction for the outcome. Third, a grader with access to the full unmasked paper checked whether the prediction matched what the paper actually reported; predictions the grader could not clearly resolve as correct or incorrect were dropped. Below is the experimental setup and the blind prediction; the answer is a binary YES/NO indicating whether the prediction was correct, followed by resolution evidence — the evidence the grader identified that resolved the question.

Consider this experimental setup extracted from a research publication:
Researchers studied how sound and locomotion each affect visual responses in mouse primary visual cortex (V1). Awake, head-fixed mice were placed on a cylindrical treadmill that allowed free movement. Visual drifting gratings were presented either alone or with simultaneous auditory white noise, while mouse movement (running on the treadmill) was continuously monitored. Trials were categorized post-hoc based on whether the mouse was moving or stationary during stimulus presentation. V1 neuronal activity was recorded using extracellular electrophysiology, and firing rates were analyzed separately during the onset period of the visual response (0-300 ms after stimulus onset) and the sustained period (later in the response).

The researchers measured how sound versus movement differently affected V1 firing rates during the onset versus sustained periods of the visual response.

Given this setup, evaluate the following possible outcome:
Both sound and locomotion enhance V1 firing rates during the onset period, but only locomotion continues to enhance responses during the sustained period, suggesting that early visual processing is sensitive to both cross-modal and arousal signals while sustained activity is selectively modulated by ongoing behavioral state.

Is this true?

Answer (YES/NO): NO